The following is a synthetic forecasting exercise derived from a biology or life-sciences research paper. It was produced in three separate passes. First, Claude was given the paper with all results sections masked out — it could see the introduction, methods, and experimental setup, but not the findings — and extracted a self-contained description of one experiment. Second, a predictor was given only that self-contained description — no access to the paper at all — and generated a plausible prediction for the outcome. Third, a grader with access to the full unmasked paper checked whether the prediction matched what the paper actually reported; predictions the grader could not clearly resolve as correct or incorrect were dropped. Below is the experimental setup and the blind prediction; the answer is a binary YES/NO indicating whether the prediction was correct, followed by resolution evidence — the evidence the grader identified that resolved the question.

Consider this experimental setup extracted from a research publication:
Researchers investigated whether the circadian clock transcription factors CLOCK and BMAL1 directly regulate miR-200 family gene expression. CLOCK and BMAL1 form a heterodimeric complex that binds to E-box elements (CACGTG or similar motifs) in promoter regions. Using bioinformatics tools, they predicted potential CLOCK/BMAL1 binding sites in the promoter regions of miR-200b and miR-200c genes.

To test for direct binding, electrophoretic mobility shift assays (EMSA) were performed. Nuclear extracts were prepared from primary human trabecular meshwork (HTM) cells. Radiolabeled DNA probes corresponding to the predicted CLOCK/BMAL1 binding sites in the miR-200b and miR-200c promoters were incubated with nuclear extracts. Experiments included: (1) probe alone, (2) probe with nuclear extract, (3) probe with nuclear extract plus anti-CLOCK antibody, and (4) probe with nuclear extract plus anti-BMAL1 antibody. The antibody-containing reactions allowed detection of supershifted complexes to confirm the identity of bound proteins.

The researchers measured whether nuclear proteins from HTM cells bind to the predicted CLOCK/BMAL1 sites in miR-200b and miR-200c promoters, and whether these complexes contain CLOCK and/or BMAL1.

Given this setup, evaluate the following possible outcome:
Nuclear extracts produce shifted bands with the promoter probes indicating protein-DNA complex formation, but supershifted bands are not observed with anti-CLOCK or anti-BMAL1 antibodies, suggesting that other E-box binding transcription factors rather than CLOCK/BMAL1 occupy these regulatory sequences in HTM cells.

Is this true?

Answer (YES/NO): NO